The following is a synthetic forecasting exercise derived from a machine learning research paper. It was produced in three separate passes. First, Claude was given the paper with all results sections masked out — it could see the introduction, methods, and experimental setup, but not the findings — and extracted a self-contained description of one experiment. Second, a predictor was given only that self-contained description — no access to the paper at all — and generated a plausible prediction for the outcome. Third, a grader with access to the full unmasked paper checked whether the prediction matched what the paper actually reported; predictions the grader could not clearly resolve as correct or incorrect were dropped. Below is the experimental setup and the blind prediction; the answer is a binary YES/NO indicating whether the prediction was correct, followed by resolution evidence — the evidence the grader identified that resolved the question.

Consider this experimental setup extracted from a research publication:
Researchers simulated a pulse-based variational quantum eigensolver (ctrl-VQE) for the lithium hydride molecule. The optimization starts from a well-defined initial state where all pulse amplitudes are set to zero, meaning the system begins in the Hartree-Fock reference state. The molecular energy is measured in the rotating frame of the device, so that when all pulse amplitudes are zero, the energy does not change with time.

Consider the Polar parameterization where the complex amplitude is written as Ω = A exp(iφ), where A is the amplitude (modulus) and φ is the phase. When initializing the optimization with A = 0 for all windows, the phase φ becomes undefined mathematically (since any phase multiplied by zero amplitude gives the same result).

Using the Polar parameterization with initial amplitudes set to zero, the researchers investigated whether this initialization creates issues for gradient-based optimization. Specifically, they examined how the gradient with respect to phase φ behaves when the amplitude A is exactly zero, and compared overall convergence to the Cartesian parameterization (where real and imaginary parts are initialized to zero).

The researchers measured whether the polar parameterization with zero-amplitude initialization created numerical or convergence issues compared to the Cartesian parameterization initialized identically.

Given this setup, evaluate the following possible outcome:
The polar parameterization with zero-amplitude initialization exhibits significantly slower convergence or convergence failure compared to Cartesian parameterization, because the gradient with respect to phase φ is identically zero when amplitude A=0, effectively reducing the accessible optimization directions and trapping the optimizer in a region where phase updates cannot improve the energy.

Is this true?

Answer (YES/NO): NO